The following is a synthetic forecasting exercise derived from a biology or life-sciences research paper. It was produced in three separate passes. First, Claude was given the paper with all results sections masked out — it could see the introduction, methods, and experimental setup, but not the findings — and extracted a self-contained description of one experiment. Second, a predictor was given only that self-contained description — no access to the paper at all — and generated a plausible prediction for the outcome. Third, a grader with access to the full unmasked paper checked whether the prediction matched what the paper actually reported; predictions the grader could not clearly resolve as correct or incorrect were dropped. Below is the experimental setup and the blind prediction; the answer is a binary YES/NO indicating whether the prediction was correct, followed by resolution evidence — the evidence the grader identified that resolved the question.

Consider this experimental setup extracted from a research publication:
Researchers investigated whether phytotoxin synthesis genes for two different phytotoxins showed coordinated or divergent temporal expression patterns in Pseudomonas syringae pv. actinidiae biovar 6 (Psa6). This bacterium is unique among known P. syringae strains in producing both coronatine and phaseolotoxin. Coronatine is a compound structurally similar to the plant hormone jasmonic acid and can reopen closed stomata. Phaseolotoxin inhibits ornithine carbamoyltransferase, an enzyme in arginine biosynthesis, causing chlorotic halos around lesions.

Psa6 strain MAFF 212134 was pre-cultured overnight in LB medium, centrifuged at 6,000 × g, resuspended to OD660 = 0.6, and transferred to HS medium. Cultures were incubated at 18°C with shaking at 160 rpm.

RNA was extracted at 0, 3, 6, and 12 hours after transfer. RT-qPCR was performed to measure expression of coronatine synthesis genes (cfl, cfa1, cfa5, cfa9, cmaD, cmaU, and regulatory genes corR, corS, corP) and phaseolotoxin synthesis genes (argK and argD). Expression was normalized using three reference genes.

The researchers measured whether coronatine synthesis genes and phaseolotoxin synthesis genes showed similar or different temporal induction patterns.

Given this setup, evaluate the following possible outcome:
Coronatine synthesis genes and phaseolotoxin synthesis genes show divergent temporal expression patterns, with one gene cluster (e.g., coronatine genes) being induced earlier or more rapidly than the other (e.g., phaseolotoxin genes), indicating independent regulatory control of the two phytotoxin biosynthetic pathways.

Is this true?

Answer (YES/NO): YES